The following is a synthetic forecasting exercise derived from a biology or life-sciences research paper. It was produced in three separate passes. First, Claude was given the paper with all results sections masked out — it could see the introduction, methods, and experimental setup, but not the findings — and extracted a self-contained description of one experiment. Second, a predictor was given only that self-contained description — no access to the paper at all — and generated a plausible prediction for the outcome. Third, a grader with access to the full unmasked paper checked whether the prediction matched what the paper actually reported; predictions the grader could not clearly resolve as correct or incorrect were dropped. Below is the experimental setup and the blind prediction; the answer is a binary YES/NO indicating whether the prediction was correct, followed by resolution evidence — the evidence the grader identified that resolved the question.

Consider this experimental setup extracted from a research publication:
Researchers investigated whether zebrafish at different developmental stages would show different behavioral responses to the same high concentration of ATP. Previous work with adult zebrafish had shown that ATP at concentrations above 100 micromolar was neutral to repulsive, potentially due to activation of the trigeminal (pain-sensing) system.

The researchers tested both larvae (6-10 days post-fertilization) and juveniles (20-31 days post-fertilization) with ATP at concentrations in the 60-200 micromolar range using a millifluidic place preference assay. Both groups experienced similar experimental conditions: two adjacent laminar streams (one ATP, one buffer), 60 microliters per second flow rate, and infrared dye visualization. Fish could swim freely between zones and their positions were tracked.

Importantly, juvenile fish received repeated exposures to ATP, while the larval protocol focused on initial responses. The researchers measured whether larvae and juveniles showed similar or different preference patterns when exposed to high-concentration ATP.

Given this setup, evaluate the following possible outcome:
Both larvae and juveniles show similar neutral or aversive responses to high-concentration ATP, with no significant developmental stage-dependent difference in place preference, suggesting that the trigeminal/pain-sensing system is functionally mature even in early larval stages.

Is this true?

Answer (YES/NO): NO